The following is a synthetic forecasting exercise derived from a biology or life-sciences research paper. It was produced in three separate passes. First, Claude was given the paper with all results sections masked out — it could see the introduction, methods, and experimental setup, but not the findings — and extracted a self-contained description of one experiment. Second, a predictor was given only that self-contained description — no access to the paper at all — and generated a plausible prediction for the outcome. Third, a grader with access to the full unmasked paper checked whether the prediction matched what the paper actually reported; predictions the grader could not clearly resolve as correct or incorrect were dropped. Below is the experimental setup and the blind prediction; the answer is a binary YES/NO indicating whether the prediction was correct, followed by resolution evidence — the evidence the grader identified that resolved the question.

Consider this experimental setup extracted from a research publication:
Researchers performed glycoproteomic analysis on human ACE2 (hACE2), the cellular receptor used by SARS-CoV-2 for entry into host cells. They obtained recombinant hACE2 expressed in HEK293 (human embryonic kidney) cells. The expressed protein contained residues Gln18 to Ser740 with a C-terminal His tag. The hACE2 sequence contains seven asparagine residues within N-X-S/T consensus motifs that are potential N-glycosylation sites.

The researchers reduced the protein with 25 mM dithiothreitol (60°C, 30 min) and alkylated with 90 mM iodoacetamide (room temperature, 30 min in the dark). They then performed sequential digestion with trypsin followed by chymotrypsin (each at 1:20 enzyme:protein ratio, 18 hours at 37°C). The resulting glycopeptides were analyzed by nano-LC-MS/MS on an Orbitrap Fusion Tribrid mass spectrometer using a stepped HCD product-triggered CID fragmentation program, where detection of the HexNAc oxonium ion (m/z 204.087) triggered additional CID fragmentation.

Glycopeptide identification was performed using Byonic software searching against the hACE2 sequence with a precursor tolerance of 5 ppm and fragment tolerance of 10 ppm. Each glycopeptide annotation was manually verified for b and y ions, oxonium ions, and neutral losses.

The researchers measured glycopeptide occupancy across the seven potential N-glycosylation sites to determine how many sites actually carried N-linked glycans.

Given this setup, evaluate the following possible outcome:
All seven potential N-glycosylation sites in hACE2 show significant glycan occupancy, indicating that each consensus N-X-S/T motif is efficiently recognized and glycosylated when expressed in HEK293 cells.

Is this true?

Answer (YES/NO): YES